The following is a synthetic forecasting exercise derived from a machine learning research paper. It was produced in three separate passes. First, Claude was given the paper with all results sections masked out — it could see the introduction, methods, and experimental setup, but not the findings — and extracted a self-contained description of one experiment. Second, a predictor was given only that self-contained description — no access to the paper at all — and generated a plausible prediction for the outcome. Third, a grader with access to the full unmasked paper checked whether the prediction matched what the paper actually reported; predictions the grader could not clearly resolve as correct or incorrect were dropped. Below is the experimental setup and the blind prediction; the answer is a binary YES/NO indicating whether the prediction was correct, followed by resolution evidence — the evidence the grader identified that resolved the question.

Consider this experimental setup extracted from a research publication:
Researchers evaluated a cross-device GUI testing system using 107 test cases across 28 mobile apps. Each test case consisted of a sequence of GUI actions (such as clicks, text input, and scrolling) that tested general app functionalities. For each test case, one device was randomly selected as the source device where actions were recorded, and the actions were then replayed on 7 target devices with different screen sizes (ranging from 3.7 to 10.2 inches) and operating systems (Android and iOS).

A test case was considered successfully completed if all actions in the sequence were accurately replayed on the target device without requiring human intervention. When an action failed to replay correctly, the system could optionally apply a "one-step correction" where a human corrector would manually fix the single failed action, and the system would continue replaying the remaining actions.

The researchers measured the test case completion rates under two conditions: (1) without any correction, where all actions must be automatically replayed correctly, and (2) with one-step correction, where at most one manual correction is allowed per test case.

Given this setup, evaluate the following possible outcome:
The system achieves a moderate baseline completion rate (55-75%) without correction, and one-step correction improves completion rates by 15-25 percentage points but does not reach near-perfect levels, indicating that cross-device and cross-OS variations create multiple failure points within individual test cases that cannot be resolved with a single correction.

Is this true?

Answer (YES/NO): NO